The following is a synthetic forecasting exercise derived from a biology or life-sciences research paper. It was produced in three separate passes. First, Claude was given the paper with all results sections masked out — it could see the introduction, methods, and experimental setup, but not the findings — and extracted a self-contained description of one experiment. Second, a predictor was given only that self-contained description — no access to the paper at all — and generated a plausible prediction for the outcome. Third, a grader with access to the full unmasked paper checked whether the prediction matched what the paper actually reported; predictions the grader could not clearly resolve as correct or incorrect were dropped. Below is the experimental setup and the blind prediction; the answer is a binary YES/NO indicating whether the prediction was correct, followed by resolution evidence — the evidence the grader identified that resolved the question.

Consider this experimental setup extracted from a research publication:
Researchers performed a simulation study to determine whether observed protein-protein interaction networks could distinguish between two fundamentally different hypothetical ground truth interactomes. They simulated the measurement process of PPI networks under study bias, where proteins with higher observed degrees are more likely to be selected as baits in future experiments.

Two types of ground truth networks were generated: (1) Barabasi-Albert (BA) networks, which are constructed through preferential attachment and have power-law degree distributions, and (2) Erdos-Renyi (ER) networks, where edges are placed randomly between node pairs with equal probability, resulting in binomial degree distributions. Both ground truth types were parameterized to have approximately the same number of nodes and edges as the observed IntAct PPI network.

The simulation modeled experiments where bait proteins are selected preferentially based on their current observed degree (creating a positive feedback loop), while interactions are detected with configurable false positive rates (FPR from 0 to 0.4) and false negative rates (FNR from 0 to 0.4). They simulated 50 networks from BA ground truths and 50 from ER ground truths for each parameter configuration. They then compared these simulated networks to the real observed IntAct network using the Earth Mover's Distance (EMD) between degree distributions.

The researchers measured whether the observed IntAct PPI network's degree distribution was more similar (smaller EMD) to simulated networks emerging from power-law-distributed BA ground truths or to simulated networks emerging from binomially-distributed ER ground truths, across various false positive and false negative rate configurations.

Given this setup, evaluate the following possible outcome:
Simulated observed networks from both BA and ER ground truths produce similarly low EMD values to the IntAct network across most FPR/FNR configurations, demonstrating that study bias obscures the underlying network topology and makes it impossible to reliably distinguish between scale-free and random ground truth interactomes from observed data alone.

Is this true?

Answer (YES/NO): NO